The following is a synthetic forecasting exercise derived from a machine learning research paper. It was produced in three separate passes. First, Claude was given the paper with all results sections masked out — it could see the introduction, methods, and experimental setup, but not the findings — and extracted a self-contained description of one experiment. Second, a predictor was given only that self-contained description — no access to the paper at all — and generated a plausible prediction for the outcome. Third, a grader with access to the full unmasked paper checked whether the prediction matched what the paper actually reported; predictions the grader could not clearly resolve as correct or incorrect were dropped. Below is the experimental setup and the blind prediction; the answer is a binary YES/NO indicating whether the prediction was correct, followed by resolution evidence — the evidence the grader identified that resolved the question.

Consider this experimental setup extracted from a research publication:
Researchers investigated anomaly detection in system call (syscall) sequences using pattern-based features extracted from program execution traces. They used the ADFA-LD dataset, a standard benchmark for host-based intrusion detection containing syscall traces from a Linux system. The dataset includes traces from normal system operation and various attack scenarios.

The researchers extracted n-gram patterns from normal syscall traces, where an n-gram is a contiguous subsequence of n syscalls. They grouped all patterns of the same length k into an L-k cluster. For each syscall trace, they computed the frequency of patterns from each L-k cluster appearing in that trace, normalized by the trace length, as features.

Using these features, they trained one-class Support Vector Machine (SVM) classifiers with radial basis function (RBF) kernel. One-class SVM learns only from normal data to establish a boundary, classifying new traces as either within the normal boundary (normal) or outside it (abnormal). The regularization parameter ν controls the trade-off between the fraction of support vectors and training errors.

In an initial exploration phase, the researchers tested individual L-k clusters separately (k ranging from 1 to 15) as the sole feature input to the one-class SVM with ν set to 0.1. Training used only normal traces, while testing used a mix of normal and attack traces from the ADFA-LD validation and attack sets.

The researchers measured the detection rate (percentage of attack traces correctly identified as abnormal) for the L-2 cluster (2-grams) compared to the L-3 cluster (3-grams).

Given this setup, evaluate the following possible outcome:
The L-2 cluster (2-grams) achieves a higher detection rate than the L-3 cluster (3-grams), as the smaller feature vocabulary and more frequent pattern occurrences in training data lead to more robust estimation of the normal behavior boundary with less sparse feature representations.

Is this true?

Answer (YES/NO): NO